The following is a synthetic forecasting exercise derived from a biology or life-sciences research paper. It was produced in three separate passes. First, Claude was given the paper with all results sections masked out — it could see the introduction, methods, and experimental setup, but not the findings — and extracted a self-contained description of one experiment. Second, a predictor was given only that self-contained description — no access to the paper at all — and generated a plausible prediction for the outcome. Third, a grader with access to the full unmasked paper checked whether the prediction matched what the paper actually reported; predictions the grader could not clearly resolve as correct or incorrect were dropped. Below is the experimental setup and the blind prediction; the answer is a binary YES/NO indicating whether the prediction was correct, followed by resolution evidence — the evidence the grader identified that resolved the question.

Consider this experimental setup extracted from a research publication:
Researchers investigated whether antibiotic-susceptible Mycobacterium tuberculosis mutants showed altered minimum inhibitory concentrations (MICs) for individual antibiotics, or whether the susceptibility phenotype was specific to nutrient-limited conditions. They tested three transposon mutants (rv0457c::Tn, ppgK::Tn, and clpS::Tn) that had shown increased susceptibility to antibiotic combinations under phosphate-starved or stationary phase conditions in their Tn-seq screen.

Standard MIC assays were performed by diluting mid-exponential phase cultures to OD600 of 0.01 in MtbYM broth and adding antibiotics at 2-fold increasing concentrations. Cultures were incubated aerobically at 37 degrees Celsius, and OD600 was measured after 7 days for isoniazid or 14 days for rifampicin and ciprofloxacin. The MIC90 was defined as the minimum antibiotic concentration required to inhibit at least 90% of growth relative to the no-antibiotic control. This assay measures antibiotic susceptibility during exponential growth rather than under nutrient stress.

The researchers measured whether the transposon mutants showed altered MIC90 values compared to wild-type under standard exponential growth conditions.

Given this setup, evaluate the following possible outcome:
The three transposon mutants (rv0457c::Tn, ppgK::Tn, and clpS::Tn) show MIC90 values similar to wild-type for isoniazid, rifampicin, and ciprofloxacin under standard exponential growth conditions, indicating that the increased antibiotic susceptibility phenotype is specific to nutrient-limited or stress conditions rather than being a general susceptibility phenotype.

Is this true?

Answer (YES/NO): NO